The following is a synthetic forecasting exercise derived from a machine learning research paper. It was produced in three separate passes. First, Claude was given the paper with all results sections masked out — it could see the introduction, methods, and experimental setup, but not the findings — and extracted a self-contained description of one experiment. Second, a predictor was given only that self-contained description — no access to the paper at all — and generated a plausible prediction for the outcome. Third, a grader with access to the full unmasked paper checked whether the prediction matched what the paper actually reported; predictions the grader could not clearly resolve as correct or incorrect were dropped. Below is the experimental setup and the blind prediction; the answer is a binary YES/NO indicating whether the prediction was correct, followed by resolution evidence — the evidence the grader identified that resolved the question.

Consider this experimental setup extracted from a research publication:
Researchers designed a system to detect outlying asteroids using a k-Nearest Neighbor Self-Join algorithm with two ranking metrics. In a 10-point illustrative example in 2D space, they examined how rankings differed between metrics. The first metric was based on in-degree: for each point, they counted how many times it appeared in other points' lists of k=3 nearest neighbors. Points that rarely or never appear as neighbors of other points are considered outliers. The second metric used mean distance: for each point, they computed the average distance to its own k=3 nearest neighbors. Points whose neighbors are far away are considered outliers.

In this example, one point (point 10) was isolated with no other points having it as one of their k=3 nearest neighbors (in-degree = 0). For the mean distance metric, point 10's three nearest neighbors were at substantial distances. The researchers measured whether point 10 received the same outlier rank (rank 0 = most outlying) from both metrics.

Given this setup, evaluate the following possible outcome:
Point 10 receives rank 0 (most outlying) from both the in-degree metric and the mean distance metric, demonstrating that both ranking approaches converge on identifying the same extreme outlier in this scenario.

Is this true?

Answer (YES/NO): YES